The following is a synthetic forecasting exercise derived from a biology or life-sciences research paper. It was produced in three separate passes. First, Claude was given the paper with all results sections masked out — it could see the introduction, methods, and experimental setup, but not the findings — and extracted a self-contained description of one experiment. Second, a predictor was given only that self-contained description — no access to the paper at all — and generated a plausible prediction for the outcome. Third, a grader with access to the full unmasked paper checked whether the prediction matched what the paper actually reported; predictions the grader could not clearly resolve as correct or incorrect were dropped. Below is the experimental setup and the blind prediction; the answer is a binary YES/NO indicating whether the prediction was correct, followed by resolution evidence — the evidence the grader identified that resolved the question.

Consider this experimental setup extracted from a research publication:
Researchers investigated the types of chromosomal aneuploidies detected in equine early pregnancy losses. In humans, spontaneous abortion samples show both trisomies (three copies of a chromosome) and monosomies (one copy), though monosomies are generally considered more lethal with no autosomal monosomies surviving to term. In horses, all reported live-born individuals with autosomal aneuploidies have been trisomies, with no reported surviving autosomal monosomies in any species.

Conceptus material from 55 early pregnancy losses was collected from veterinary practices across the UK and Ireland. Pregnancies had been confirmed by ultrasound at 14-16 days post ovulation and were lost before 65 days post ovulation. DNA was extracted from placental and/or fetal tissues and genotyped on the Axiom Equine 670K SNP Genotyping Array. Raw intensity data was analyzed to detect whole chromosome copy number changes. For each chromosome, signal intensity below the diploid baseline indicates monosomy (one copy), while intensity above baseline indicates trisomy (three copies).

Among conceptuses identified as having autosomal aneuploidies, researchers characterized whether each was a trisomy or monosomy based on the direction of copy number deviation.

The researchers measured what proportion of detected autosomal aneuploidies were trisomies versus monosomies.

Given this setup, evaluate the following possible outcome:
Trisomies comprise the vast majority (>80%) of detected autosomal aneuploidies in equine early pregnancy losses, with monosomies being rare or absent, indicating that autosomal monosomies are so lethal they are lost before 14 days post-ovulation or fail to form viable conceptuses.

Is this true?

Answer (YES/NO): NO